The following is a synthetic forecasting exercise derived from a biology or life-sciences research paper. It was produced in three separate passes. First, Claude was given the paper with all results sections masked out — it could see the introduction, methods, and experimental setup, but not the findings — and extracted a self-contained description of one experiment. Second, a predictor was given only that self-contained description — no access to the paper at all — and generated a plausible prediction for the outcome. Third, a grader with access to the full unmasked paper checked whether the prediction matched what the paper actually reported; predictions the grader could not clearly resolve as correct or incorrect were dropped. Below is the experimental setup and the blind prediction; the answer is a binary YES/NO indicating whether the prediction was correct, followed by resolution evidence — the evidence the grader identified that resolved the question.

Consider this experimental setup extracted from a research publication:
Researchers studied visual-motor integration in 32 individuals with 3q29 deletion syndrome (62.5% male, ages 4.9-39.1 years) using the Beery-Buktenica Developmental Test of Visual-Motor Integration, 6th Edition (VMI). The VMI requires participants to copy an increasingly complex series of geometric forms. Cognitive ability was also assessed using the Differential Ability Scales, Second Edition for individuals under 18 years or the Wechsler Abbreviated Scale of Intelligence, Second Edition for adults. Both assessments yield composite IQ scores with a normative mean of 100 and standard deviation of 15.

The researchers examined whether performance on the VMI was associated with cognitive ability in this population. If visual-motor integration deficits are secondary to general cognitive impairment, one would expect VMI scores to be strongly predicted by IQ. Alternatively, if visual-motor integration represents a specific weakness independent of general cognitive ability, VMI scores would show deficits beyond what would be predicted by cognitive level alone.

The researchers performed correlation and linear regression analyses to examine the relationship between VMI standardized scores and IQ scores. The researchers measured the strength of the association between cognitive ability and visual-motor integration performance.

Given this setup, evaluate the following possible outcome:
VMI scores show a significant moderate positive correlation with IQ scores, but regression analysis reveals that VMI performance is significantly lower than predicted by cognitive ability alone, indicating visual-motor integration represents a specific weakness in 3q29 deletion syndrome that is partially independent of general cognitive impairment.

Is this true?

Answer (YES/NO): NO